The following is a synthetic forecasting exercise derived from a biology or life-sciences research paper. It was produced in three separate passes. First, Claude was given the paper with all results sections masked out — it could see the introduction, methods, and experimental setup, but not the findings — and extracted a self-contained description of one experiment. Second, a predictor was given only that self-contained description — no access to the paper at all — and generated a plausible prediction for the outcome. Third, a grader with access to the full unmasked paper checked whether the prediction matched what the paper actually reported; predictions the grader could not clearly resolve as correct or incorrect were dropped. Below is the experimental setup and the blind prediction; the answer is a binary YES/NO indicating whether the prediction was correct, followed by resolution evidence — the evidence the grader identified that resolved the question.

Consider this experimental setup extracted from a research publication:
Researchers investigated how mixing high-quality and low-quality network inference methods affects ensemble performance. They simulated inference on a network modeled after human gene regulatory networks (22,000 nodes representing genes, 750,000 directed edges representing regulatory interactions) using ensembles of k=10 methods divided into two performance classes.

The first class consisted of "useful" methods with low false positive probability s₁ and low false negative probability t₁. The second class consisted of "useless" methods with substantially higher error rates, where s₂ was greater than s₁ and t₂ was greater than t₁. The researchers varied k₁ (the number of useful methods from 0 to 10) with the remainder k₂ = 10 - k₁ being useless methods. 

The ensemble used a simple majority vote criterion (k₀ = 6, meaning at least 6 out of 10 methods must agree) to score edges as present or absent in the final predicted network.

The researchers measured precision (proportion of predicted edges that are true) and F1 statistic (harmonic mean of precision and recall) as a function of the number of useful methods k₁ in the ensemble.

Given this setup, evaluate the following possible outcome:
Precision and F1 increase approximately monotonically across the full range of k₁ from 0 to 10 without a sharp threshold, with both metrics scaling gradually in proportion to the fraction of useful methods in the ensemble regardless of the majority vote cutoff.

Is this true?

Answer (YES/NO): NO